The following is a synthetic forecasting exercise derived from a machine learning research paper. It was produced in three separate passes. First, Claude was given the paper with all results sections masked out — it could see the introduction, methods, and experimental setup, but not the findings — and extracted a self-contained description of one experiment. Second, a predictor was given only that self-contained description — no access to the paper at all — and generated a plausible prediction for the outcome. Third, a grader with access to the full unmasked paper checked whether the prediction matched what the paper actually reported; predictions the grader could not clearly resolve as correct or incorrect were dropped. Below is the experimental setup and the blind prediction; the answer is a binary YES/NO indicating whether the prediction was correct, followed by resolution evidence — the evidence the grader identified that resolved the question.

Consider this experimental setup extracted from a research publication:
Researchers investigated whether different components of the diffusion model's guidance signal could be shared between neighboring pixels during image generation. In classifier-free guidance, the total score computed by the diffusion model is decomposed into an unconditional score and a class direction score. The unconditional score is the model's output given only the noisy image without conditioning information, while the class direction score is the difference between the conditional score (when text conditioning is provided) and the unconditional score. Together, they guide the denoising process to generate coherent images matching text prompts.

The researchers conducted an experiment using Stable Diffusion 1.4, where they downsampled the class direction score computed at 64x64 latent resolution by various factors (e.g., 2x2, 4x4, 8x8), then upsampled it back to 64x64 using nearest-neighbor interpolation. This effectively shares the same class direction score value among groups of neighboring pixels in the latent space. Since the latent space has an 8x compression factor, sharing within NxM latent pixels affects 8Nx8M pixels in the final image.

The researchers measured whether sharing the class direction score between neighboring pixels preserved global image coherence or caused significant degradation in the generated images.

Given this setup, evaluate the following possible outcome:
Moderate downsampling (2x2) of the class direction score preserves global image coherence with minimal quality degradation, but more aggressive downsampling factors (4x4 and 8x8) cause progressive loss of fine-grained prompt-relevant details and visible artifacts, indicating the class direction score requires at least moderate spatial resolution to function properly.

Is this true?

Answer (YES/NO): NO